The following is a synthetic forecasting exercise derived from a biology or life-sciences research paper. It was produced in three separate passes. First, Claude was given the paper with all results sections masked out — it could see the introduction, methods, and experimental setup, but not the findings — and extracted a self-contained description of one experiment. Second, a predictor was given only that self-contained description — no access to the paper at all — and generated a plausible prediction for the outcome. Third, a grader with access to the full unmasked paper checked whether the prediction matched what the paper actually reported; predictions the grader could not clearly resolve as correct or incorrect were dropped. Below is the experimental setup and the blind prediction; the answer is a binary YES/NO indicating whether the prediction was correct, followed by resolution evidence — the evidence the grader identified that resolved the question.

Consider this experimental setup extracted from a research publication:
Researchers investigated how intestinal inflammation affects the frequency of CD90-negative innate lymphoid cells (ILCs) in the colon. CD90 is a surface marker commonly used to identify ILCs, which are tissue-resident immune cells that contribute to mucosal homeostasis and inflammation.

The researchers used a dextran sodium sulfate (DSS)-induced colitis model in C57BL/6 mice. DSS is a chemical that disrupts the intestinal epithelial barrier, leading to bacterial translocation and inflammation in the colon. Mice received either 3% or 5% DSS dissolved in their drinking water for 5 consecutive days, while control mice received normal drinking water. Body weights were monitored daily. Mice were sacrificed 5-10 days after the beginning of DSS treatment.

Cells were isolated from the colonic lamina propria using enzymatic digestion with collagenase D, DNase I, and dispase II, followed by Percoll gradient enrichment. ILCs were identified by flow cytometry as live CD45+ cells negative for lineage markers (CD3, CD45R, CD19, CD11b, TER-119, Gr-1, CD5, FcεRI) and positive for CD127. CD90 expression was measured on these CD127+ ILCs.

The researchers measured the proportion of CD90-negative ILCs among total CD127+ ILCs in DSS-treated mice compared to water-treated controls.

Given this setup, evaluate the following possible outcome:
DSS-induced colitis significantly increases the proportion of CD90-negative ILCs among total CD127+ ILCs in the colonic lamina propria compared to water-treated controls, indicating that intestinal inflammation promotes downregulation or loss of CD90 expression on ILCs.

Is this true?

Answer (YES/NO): NO